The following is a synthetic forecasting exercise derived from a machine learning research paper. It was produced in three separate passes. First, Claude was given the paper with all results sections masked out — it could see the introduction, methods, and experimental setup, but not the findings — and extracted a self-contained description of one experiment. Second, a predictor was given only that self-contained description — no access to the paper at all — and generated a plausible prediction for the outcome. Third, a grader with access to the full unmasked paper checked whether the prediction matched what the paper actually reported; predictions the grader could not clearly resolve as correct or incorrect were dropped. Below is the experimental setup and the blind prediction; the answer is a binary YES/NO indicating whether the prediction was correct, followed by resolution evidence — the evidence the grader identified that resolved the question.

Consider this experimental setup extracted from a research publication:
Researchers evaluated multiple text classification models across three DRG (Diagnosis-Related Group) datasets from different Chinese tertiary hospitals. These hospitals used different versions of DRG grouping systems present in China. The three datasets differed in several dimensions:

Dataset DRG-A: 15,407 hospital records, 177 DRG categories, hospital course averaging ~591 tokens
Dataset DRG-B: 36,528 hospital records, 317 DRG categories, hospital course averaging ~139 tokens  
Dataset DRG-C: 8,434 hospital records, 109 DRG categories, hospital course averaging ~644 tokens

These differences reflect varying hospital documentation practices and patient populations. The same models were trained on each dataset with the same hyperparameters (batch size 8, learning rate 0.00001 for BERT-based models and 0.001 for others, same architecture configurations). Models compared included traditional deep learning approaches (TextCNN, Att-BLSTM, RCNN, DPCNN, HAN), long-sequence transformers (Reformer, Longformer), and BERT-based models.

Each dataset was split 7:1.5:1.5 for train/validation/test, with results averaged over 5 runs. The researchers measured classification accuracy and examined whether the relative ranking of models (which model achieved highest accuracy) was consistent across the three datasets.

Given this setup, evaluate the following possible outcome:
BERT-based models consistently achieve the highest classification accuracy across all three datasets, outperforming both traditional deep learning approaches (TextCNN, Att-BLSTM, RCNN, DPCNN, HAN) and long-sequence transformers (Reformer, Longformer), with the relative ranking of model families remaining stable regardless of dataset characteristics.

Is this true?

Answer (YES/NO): NO